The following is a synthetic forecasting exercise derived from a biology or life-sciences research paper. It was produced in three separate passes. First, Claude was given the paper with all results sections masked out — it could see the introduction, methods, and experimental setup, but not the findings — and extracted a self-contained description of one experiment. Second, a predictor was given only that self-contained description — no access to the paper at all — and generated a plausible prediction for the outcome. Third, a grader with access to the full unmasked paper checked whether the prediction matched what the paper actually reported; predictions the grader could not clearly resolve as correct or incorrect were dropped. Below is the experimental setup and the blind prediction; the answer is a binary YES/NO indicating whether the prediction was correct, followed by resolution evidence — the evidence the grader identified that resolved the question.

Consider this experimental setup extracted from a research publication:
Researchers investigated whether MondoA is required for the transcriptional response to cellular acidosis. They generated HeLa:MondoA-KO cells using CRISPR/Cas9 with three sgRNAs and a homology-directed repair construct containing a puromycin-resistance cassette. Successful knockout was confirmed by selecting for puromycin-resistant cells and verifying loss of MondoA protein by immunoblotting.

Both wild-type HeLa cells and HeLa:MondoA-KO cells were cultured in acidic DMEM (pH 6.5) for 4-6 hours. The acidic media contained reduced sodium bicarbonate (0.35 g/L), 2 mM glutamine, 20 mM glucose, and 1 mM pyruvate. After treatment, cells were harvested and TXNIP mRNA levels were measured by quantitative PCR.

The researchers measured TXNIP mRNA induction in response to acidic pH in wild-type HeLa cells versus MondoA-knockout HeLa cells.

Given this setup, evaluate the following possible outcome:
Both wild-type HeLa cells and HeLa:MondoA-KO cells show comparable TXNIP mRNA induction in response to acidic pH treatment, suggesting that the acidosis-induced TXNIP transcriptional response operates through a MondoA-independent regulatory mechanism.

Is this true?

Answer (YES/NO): NO